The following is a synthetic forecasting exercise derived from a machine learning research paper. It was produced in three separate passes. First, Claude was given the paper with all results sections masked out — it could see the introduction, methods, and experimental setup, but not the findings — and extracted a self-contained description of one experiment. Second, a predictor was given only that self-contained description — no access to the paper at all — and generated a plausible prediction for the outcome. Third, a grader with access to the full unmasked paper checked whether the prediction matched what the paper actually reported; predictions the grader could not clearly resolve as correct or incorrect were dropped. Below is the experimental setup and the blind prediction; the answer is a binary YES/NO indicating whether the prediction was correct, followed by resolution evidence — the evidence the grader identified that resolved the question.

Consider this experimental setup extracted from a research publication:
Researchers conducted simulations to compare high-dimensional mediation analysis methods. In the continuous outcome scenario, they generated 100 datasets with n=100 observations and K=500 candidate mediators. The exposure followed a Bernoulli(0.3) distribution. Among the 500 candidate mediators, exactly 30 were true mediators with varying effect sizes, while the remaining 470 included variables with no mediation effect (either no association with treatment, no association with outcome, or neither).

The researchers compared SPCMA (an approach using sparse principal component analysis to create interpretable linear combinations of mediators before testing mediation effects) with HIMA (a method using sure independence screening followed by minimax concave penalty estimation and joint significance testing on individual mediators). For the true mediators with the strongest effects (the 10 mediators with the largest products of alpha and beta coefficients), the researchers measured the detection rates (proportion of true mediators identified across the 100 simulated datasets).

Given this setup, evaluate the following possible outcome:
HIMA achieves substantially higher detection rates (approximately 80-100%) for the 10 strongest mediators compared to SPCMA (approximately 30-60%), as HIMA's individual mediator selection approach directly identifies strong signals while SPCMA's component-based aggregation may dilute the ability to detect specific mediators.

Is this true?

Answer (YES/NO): NO